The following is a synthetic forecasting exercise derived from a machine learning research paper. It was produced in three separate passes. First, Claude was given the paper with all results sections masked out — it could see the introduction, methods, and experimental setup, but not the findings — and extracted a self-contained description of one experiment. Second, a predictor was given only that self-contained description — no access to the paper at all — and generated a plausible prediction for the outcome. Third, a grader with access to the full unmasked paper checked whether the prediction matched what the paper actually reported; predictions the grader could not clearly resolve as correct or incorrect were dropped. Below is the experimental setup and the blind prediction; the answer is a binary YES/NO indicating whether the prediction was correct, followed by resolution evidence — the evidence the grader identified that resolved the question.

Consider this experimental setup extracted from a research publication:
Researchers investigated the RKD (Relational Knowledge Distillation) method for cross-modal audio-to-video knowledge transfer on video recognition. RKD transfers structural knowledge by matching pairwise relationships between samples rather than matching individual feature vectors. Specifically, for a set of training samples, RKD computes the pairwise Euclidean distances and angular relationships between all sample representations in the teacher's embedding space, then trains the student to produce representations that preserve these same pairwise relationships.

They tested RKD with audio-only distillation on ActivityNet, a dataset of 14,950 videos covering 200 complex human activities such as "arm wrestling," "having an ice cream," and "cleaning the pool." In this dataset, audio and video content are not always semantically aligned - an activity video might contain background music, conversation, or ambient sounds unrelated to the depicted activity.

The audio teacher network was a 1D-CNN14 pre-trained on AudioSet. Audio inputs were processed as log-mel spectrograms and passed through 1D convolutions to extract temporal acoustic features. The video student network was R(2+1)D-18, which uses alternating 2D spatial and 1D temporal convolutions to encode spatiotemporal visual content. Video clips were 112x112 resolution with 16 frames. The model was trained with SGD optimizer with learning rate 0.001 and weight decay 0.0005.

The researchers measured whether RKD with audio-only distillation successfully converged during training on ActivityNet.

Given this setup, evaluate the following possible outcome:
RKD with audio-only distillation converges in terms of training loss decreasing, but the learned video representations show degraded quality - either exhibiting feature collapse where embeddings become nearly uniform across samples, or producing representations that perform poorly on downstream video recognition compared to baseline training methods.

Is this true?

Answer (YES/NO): NO